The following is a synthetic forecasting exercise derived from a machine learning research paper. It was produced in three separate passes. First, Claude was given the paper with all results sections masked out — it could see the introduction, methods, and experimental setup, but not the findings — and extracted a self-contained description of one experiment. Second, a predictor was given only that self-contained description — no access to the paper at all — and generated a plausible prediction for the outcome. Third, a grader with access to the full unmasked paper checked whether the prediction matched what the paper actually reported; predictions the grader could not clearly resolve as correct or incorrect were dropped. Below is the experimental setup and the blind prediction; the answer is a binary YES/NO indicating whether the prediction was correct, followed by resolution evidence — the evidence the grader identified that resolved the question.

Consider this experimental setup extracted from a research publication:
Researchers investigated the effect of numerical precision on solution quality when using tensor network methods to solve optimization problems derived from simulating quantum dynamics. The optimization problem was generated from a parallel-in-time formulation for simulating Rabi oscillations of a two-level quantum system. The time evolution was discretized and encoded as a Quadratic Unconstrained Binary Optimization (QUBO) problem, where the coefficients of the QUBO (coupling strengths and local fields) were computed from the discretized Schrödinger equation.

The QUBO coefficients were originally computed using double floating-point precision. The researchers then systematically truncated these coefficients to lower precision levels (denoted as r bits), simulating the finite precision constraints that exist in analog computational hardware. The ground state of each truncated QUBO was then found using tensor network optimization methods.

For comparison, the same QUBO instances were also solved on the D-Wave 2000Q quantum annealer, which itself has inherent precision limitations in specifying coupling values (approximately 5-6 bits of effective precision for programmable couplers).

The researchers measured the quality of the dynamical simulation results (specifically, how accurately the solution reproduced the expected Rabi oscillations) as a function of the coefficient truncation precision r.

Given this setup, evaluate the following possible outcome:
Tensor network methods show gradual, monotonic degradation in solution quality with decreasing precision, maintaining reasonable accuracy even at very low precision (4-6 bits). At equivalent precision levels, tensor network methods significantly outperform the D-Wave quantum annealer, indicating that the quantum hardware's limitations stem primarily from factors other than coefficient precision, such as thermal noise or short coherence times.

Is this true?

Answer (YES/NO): NO